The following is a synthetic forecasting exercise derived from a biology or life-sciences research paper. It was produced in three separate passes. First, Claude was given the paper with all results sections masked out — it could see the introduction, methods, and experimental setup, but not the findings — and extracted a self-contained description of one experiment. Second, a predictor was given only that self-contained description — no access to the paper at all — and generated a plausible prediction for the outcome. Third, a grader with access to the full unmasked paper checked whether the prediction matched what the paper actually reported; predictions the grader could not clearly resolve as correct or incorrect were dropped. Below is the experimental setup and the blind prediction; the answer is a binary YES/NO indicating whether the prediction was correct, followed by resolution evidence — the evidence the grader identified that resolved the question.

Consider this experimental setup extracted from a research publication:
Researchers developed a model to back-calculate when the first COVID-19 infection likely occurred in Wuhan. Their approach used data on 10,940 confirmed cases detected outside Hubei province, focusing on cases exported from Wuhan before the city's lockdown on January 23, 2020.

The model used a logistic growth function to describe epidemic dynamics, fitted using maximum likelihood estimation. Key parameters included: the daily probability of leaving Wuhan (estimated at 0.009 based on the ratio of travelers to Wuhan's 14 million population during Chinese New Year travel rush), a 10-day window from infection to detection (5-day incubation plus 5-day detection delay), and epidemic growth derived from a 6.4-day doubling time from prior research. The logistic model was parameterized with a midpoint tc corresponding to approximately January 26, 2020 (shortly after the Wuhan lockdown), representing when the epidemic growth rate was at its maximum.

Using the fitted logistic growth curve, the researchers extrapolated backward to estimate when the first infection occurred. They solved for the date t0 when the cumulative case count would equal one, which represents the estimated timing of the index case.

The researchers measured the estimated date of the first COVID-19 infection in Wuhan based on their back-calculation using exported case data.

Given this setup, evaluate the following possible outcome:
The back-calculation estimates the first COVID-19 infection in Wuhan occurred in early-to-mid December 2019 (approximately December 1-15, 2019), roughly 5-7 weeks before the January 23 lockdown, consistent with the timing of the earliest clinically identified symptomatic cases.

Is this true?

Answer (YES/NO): NO